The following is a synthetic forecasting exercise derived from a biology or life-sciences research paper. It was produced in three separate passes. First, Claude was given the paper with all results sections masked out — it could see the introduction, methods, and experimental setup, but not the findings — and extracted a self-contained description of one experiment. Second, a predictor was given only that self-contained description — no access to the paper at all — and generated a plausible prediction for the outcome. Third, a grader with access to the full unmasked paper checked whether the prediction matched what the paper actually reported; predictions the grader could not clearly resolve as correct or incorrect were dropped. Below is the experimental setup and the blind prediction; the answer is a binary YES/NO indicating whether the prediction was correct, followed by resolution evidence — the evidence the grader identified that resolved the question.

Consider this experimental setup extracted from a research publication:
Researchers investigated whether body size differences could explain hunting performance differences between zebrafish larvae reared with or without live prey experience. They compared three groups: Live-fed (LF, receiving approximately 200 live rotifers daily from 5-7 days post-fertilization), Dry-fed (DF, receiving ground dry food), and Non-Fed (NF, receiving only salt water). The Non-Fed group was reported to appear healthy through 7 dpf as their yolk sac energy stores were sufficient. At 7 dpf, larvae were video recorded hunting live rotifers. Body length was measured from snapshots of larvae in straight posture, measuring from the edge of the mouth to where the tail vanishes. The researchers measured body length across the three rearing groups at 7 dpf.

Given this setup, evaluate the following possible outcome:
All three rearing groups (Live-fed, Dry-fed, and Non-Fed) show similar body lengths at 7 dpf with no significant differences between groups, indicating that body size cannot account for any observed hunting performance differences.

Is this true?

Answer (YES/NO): NO